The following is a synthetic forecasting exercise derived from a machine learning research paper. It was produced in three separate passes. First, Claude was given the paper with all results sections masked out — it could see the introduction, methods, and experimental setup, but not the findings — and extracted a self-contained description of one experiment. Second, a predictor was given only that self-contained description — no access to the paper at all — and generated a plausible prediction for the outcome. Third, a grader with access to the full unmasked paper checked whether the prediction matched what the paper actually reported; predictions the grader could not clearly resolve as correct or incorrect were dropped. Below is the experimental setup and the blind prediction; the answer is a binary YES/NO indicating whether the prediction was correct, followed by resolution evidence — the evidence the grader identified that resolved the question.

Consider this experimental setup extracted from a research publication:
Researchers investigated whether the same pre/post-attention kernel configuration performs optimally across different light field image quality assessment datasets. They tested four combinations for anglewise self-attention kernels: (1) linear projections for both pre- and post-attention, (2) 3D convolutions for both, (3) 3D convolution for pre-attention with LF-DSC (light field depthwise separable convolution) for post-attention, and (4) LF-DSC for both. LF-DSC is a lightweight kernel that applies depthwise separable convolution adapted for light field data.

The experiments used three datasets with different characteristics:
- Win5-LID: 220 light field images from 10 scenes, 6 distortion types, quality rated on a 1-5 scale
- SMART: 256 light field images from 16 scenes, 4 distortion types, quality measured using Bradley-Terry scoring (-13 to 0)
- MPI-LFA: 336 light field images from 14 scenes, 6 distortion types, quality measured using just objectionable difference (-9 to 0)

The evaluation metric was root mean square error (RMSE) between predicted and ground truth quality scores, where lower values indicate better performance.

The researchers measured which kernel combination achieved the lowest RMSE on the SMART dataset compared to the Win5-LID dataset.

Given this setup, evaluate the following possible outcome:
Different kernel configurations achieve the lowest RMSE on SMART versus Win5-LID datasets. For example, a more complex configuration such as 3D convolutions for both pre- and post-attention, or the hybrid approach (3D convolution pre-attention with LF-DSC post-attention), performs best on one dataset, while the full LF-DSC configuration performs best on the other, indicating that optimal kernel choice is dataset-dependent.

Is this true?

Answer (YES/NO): YES